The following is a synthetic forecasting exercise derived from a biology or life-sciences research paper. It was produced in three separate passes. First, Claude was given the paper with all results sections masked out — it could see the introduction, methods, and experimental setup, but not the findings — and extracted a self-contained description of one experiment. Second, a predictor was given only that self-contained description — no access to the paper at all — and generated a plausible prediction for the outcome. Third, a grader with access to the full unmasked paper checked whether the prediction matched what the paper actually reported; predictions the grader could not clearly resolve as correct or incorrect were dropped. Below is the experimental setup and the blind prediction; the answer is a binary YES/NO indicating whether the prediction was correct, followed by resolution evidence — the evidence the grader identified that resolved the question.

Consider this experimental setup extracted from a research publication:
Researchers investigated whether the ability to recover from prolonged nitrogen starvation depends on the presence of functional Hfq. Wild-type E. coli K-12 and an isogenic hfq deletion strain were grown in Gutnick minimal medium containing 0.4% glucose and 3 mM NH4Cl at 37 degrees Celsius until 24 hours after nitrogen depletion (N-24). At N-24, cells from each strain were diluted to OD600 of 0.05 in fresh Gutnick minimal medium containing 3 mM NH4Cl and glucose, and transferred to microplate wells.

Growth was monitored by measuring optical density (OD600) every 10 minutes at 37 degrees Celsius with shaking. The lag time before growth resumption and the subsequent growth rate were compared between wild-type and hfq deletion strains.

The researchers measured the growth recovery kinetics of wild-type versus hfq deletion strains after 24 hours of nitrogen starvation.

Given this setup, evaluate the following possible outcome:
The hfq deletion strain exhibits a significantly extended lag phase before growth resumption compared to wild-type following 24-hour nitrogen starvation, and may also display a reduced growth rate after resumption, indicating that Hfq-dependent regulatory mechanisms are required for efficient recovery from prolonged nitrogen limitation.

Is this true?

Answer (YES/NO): YES